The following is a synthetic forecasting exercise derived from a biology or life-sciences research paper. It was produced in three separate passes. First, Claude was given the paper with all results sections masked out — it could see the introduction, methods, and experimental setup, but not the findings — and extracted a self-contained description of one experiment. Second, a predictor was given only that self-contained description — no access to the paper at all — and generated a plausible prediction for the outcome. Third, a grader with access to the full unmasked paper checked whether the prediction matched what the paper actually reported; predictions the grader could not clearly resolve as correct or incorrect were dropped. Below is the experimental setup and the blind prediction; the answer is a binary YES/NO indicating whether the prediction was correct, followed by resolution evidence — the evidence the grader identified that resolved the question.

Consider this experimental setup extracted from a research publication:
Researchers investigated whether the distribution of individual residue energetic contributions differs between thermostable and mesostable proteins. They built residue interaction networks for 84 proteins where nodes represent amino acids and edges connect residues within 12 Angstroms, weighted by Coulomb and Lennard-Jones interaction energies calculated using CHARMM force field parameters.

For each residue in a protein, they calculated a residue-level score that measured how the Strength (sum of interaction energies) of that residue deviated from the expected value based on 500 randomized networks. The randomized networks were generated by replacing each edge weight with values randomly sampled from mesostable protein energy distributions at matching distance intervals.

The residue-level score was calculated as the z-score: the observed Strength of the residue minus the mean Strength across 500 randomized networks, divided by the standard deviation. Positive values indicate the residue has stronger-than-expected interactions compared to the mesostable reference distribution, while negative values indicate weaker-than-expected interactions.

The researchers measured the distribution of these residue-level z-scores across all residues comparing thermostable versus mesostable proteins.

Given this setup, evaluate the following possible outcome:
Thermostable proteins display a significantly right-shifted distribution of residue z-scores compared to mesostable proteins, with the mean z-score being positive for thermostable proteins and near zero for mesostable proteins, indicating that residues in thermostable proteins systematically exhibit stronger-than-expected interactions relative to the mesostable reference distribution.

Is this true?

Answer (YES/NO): NO